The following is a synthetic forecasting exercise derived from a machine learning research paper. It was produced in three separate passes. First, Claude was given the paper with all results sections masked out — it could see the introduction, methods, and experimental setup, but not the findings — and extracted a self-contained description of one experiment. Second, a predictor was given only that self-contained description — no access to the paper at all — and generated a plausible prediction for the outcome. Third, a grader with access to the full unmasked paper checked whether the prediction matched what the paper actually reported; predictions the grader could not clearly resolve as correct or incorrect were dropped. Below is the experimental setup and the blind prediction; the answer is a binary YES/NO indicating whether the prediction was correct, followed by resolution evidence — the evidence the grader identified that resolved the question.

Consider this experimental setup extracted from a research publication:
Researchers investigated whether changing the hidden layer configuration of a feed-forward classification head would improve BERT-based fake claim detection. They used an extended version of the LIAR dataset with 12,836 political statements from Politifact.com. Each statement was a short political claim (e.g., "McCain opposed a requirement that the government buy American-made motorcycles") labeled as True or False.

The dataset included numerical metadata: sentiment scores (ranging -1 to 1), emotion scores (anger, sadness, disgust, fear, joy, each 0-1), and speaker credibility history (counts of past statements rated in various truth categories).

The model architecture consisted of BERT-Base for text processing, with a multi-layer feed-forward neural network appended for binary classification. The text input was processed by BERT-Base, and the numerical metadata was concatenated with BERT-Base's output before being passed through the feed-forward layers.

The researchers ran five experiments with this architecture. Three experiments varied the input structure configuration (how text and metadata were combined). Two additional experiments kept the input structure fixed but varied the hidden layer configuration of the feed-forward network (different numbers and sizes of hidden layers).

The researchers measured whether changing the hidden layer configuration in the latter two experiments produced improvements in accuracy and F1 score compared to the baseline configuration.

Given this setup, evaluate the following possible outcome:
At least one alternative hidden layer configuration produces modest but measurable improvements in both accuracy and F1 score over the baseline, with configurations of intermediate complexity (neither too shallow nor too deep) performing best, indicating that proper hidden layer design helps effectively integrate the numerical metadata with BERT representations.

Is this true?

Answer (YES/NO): NO